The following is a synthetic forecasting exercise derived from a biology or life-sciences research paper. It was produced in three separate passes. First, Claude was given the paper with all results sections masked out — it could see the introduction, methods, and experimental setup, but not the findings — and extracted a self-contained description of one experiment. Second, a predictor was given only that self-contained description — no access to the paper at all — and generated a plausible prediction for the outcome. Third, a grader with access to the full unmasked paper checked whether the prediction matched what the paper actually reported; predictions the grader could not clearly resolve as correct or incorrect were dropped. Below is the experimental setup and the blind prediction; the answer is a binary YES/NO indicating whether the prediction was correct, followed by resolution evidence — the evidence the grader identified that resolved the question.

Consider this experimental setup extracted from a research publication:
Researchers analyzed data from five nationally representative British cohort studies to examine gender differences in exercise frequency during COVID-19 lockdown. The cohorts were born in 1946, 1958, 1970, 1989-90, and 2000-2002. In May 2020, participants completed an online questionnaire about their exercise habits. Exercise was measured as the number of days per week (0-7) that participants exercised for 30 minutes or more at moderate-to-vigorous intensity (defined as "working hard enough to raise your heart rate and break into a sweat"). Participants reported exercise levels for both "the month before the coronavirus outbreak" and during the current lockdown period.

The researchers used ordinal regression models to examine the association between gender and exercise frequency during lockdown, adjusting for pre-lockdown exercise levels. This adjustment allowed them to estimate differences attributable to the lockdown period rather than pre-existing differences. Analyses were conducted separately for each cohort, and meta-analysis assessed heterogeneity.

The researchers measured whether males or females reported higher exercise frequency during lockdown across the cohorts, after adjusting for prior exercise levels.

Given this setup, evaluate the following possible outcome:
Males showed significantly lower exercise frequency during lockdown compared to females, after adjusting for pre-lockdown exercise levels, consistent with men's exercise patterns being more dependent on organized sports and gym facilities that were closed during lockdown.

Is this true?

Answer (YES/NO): YES